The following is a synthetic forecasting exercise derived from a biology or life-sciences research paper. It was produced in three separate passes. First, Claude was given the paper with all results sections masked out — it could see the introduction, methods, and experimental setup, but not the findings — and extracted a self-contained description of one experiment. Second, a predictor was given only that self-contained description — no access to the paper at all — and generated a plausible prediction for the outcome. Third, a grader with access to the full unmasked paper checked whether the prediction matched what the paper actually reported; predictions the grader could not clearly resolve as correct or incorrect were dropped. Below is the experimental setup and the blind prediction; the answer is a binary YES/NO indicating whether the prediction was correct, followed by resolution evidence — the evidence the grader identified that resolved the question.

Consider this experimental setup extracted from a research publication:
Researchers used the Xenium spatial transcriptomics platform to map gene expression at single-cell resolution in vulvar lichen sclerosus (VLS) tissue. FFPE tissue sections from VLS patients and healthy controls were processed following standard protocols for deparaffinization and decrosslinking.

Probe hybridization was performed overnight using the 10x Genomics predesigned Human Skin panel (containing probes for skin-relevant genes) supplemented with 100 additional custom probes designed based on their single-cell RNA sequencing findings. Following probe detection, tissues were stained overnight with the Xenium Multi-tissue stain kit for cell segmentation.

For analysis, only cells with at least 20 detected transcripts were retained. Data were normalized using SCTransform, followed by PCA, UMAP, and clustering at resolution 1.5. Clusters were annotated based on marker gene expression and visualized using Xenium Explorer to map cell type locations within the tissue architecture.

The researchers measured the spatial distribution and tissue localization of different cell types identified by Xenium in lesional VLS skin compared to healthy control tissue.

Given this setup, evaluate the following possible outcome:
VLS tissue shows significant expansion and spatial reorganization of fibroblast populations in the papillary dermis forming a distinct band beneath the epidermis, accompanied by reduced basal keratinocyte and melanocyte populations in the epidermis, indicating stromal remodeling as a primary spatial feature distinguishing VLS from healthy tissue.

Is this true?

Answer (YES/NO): NO